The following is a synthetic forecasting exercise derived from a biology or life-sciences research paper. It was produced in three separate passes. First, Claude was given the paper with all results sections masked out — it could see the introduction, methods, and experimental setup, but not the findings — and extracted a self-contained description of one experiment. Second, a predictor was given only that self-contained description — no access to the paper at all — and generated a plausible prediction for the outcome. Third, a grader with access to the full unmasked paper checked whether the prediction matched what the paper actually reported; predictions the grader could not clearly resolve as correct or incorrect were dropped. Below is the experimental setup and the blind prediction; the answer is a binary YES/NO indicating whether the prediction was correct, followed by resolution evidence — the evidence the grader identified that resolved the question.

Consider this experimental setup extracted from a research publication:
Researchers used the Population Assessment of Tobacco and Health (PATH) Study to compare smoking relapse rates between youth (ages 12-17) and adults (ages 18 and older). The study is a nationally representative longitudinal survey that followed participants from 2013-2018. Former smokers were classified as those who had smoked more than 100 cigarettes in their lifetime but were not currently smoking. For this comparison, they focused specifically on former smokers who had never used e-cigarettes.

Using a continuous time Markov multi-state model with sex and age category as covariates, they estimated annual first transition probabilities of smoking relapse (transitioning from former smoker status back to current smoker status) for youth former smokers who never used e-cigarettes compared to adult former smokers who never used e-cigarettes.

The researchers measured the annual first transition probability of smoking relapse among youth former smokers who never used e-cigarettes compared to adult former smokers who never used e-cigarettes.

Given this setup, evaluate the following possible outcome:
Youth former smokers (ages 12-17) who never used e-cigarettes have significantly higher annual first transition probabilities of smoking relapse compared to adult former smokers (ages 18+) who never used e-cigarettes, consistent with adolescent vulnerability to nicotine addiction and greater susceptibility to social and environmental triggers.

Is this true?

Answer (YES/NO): YES